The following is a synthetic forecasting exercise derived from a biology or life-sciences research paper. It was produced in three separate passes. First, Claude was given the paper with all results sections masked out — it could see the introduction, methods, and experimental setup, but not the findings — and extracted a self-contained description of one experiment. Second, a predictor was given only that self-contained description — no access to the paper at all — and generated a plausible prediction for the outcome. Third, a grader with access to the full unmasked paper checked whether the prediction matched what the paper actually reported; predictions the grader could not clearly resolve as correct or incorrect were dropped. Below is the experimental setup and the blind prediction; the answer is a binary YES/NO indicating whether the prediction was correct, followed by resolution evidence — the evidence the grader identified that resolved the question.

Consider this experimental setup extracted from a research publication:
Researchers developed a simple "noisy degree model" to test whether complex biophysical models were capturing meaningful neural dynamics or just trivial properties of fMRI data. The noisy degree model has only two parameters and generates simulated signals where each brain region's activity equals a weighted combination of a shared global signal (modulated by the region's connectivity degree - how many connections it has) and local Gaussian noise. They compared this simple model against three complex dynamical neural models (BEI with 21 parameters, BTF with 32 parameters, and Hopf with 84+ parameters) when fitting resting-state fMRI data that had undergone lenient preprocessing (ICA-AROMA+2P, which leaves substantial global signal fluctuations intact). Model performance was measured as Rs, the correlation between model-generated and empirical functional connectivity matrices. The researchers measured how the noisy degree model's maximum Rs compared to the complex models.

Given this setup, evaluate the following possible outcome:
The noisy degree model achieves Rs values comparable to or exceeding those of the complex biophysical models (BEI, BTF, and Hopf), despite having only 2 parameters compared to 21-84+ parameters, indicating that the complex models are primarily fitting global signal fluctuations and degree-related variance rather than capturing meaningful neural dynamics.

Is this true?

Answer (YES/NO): YES